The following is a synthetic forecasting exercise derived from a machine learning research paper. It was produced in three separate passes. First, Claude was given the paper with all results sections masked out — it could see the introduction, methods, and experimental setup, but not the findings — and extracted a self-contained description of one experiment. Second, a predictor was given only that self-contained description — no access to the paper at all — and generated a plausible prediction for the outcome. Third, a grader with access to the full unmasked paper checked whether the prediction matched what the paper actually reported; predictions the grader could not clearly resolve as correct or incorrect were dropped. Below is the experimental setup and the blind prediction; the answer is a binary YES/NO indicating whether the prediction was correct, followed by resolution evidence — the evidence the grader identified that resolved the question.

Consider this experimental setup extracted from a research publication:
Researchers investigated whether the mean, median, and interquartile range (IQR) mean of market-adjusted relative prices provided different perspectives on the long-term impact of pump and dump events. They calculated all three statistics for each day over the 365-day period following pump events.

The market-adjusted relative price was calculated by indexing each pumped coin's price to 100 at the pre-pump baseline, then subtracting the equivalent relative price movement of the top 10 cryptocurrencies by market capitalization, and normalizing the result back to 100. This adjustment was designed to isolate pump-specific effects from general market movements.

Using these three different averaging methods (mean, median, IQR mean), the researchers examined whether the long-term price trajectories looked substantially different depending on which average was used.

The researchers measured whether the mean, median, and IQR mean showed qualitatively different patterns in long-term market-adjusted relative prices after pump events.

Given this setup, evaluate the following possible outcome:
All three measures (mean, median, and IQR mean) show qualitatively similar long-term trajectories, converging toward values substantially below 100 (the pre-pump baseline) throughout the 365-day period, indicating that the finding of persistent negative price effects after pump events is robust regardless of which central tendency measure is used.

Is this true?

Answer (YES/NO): NO